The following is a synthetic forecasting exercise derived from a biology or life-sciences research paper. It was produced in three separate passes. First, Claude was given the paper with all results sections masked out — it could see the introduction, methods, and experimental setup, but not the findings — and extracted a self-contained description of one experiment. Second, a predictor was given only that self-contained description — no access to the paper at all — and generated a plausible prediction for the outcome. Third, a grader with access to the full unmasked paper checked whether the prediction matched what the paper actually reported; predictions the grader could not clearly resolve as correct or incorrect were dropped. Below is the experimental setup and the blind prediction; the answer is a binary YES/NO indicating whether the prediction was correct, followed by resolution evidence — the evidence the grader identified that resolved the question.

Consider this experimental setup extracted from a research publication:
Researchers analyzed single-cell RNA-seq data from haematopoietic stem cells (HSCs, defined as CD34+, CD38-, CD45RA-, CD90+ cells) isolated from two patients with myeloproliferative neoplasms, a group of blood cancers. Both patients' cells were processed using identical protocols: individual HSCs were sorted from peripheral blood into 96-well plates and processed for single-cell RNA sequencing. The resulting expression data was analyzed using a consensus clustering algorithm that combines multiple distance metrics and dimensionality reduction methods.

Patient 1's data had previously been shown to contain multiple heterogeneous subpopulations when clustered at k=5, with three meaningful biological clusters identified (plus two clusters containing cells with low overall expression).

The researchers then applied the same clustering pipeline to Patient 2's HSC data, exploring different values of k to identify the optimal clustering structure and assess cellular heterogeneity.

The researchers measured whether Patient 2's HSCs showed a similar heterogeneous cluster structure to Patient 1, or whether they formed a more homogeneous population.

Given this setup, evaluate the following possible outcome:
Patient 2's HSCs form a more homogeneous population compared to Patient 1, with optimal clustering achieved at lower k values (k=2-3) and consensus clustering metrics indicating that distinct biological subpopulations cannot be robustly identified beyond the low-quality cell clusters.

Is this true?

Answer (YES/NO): NO